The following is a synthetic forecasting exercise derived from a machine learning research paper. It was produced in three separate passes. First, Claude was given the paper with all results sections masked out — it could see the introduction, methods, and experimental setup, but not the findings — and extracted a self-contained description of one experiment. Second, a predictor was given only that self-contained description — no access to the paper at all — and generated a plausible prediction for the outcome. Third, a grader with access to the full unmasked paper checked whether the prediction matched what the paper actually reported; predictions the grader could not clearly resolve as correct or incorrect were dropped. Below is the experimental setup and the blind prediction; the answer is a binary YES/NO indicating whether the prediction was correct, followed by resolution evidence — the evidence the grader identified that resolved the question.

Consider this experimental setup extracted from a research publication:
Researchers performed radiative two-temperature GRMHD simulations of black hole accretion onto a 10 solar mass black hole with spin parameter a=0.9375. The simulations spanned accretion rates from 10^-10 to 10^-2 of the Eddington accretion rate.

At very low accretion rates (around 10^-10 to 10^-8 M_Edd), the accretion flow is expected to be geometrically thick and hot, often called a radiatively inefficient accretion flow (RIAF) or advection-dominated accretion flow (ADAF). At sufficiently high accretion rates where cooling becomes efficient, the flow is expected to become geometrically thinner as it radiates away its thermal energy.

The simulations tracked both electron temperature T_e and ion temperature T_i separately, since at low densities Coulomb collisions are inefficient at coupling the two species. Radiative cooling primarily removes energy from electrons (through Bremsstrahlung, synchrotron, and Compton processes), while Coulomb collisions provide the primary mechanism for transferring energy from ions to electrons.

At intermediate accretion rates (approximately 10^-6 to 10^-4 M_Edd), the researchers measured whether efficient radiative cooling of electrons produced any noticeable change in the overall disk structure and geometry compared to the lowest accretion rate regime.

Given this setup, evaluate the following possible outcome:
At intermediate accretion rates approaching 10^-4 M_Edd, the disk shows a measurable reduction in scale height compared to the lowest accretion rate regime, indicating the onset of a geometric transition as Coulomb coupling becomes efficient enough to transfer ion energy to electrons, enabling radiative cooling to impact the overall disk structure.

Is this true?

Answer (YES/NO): NO